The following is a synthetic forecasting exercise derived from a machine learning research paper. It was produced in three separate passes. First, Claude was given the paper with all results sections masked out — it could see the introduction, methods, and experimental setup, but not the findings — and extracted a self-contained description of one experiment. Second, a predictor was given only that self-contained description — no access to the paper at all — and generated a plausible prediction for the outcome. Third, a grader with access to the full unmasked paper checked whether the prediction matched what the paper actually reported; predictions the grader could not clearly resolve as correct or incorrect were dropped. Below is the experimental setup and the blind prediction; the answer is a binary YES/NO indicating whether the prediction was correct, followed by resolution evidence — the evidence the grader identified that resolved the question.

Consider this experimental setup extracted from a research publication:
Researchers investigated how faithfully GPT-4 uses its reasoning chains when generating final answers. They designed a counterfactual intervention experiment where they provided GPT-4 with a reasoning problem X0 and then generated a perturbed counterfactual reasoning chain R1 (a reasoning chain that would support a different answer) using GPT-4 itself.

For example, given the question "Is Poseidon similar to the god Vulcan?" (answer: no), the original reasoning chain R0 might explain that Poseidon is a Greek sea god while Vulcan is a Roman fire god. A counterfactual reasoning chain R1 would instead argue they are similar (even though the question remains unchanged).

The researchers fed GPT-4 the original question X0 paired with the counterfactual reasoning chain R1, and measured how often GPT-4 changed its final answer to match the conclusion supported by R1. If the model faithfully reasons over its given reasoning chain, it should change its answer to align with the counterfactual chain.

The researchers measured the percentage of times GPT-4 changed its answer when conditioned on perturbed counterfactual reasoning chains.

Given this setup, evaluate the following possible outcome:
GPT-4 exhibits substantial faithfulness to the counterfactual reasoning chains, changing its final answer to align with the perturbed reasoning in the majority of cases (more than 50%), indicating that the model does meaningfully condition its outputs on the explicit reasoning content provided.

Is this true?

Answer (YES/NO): NO